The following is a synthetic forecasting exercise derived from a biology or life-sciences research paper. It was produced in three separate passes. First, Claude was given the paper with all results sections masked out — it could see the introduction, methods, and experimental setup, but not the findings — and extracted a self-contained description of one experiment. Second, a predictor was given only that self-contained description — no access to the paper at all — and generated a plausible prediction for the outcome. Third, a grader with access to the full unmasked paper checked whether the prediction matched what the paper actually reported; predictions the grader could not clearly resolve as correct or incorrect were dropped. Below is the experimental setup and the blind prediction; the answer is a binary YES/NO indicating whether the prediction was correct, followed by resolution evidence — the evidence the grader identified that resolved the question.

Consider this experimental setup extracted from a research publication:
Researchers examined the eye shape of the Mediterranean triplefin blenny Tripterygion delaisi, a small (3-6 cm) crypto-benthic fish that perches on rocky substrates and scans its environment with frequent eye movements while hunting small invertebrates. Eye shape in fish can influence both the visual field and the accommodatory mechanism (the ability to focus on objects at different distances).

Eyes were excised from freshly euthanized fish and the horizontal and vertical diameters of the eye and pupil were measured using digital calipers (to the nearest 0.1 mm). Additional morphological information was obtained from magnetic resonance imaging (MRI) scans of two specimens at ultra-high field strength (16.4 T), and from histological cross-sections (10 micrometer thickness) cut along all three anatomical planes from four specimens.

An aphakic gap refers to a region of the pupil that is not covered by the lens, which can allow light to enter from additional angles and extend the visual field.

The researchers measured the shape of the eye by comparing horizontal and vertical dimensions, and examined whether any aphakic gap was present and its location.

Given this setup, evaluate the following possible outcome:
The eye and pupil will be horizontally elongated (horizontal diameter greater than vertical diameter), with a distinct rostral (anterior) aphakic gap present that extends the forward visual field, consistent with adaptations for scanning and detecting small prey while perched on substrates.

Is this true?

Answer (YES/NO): YES